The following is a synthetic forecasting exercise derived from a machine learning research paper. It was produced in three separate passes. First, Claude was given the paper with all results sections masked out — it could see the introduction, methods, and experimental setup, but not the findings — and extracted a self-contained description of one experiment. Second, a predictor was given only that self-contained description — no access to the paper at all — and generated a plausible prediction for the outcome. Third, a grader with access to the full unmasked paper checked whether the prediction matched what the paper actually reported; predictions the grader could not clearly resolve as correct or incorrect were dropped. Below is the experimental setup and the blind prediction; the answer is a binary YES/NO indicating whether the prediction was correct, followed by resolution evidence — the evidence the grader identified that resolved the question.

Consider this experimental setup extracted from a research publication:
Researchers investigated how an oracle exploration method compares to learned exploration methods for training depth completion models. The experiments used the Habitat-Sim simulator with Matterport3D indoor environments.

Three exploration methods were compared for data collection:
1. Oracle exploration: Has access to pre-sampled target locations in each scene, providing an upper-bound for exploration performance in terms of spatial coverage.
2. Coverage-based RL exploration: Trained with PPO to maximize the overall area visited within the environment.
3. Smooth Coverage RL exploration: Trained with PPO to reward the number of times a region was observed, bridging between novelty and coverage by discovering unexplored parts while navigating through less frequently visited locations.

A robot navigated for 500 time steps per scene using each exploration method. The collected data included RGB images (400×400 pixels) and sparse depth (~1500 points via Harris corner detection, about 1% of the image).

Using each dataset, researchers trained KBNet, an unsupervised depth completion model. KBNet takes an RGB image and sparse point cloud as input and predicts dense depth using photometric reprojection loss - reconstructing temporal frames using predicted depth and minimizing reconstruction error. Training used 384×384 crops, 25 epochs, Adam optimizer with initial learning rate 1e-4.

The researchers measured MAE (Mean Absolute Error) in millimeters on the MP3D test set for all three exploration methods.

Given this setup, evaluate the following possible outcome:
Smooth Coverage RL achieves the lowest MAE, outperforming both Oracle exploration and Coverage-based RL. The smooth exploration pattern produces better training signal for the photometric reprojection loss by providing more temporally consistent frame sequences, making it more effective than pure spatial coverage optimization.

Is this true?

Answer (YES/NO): YES